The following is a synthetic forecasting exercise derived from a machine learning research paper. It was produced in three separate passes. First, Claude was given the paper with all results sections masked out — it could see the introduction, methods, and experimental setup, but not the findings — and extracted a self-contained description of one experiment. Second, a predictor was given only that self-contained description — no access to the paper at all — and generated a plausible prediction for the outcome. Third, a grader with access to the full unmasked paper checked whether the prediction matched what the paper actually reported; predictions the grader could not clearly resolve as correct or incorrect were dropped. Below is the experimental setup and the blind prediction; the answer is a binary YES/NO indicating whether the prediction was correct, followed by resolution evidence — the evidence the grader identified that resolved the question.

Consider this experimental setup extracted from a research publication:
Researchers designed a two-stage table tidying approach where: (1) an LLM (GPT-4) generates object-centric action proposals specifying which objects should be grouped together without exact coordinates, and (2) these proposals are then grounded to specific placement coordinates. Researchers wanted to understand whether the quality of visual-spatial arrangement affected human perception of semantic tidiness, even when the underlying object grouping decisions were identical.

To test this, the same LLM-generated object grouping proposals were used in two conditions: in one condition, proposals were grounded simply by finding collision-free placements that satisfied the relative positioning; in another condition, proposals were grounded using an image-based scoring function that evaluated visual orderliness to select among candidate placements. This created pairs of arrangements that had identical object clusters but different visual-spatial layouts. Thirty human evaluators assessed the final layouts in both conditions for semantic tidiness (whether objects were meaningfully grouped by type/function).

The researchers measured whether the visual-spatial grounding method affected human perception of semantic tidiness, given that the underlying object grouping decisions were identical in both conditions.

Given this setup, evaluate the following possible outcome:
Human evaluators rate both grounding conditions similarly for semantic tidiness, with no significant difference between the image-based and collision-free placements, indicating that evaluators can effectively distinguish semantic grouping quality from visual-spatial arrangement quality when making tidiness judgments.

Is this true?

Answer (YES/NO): NO